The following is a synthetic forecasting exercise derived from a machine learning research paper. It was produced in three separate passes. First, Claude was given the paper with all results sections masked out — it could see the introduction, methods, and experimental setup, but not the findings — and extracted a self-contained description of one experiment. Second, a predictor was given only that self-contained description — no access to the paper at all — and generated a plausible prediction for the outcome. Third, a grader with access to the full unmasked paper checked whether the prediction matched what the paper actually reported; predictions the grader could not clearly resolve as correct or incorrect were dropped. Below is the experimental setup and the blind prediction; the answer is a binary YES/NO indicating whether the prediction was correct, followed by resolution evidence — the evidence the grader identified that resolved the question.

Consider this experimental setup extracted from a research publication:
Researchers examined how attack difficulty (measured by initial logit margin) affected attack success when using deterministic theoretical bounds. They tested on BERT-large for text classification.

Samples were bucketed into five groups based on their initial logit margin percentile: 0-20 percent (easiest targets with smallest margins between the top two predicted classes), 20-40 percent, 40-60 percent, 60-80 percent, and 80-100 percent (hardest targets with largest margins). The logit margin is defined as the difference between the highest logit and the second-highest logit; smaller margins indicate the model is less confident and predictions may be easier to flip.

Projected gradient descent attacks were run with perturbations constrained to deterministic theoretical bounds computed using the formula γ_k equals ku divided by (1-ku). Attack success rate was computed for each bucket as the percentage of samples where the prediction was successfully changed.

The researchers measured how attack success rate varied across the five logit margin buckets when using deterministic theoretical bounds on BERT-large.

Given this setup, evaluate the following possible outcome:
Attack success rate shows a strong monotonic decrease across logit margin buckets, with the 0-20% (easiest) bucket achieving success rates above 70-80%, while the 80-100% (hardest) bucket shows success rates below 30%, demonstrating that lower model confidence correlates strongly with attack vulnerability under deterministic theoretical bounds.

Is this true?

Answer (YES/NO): NO